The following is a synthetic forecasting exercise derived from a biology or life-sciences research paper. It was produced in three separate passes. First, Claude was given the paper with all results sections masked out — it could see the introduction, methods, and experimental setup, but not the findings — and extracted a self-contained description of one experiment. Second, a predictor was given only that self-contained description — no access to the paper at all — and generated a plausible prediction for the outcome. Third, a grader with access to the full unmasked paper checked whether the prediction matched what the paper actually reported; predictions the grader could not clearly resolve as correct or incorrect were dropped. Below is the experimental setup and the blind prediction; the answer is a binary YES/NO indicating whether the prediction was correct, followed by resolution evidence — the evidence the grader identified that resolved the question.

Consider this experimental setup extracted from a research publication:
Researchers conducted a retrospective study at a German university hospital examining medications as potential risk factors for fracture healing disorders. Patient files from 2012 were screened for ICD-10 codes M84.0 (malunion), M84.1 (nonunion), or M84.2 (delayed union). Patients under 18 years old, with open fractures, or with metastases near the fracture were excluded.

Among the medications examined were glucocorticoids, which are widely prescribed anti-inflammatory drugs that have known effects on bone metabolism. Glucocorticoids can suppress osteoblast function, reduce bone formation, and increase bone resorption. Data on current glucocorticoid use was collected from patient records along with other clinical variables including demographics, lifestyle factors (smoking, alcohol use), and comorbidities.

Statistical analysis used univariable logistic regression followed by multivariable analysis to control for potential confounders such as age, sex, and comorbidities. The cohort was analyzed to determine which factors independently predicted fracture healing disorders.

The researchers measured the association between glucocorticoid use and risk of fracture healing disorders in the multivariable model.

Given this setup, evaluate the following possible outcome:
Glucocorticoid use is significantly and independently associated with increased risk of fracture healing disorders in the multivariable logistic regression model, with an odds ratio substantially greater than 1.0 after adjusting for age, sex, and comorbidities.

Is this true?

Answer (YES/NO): NO